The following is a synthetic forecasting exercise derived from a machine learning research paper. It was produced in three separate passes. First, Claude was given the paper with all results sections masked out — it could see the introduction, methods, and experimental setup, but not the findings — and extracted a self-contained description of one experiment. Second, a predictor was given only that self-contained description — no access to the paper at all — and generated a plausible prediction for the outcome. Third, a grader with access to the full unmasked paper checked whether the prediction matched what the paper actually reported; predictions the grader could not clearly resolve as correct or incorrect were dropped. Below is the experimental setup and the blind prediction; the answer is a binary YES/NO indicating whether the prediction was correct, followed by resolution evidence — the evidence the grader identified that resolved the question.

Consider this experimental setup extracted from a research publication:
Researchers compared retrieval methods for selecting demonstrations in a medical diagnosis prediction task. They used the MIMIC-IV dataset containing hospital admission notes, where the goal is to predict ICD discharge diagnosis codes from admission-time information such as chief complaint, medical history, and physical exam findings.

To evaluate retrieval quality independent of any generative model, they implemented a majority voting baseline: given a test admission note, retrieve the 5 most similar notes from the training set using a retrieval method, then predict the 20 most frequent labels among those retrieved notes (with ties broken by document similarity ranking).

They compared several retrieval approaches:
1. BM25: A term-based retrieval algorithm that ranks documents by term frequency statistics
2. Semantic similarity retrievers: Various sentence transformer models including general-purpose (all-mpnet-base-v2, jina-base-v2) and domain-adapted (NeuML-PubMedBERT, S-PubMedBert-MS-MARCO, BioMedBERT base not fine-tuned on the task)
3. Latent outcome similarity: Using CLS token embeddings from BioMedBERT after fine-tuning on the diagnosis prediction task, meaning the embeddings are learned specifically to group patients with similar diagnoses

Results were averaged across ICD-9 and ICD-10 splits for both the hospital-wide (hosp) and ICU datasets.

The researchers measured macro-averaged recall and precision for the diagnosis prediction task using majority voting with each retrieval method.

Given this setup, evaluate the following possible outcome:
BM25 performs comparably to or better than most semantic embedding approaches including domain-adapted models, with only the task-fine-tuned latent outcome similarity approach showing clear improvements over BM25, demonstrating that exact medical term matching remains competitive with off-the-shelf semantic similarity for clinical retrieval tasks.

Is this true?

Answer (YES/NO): YES